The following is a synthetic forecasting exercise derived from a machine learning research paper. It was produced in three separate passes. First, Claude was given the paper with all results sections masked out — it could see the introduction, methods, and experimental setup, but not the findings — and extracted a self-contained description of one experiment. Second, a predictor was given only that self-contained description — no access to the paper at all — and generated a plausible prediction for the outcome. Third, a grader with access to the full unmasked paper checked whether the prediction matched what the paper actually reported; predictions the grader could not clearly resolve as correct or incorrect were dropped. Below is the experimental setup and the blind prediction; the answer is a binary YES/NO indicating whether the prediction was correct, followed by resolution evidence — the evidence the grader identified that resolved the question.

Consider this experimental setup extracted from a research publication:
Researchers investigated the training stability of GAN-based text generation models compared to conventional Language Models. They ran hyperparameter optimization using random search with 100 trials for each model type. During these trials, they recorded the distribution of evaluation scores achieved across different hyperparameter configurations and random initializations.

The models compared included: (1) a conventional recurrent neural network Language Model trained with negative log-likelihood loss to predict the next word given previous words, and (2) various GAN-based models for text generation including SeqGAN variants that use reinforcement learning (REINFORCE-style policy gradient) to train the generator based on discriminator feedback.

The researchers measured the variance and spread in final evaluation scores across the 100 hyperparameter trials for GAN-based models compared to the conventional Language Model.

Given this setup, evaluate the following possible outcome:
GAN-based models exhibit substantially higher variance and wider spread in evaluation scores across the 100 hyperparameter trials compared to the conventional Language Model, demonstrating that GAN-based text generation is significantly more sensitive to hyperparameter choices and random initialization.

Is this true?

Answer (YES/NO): YES